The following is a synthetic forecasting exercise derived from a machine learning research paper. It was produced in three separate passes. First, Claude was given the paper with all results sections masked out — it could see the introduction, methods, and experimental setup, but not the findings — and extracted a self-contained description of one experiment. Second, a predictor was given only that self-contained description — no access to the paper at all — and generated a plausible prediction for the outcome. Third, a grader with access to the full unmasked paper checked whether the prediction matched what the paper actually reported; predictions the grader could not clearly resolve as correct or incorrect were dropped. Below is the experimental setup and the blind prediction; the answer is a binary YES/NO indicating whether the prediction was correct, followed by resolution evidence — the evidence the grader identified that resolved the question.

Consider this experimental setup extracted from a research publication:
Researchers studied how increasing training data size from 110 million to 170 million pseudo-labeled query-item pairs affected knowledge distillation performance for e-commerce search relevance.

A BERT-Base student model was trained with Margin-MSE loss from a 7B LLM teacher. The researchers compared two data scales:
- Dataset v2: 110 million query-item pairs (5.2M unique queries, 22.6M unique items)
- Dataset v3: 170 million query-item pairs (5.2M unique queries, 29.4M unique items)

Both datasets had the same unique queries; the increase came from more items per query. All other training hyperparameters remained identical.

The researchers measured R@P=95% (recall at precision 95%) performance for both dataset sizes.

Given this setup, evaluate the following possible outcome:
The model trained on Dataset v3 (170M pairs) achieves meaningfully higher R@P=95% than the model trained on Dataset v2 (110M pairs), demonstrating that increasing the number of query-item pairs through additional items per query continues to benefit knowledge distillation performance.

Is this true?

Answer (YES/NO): NO